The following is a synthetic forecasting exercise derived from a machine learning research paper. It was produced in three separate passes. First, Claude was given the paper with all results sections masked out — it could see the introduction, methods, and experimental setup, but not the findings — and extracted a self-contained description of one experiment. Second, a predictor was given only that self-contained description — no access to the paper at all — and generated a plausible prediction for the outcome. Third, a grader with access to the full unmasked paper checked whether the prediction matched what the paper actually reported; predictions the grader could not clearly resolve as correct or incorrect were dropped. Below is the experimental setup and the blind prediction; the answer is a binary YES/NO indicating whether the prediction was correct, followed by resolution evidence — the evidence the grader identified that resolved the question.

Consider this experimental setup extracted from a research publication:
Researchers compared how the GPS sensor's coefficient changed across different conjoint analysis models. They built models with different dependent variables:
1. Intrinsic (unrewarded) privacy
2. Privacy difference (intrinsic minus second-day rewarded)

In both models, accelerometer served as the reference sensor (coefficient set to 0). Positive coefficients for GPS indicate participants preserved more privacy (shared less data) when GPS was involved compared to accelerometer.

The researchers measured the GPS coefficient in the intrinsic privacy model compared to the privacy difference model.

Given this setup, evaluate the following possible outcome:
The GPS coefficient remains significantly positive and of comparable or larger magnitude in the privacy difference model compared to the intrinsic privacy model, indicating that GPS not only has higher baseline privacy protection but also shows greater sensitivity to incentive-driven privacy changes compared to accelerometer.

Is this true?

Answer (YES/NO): YES